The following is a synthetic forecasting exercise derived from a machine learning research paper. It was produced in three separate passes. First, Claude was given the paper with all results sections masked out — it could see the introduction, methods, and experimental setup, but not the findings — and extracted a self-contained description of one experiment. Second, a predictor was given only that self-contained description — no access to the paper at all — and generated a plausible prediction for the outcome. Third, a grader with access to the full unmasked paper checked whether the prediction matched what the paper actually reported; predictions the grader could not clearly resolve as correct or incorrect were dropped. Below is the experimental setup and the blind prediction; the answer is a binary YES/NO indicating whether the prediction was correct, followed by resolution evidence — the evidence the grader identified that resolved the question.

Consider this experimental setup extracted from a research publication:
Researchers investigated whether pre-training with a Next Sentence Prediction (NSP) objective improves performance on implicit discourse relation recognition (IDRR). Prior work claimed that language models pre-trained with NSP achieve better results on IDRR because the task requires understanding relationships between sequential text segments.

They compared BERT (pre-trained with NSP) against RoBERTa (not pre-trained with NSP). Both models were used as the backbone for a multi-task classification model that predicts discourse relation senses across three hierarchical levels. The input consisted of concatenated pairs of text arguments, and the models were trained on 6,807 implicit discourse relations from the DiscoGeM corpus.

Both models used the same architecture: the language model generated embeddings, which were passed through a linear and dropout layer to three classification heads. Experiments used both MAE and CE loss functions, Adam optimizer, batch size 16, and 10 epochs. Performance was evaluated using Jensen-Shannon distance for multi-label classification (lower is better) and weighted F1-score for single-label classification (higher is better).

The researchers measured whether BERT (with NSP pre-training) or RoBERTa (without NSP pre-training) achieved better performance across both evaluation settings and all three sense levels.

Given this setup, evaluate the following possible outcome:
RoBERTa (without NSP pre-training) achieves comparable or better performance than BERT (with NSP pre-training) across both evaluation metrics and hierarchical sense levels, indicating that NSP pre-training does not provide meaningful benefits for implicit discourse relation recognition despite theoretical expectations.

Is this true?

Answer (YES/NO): YES